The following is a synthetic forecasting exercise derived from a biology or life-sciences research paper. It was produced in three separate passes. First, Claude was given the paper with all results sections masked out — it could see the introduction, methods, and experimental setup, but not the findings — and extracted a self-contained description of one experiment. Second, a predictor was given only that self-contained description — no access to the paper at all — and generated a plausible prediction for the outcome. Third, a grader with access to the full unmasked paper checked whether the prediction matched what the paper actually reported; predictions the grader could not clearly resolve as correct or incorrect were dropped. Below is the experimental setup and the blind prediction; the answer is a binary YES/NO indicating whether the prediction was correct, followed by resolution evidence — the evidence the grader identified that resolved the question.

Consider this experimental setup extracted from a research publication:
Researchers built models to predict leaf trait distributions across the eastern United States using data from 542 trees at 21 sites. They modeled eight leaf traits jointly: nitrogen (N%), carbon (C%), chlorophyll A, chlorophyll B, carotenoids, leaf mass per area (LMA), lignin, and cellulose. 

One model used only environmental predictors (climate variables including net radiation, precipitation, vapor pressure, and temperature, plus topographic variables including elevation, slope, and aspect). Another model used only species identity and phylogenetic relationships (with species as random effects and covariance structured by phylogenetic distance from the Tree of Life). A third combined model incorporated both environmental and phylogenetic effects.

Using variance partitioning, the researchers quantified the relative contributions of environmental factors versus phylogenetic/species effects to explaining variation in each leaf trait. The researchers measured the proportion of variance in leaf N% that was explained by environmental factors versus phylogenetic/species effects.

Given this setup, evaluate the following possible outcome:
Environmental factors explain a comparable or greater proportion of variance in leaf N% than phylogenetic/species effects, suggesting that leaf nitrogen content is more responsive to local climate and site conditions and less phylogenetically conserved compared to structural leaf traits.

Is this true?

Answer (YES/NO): NO